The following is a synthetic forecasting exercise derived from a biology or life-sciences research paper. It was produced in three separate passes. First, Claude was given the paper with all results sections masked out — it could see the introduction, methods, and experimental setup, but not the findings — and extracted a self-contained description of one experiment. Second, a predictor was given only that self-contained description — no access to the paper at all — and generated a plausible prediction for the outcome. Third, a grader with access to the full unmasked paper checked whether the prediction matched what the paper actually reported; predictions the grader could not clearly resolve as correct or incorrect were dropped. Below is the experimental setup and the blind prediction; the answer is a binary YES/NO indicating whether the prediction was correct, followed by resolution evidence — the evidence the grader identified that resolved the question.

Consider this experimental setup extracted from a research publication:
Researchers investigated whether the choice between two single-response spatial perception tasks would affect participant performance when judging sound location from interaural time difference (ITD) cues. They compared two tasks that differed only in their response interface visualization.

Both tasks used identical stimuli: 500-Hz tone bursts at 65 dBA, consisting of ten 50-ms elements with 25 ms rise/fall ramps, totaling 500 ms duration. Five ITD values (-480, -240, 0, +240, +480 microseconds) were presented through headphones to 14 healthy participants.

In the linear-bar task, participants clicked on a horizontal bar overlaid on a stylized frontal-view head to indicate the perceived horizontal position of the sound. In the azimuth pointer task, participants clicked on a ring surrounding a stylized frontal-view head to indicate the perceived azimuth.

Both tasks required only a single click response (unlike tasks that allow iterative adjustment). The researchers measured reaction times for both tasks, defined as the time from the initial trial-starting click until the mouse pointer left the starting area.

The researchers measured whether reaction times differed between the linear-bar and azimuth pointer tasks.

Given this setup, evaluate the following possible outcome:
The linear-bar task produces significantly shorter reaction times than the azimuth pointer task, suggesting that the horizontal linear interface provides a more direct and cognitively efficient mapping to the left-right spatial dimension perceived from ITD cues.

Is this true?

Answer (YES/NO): NO